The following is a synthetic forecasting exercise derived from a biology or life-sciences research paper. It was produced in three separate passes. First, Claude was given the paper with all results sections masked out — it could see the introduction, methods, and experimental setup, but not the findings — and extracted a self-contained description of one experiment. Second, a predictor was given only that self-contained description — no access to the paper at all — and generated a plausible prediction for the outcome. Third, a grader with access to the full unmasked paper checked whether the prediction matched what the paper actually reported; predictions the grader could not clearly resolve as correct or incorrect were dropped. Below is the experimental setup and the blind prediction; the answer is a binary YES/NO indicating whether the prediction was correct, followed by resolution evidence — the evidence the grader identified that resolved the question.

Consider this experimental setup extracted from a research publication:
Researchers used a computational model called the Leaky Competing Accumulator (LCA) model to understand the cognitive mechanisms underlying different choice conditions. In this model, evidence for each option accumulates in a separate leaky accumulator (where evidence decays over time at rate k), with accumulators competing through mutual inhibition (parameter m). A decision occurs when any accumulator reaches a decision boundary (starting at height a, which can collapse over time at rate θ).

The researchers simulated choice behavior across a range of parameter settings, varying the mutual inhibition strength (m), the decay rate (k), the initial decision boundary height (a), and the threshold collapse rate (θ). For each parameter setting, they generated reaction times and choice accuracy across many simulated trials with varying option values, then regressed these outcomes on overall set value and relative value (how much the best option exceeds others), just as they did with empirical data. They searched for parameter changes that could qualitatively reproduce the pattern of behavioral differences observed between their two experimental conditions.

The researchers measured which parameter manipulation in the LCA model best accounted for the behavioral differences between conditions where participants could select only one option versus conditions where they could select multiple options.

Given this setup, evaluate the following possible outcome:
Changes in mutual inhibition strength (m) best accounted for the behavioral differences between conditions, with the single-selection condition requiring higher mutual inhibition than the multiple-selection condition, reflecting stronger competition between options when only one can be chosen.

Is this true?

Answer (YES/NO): YES